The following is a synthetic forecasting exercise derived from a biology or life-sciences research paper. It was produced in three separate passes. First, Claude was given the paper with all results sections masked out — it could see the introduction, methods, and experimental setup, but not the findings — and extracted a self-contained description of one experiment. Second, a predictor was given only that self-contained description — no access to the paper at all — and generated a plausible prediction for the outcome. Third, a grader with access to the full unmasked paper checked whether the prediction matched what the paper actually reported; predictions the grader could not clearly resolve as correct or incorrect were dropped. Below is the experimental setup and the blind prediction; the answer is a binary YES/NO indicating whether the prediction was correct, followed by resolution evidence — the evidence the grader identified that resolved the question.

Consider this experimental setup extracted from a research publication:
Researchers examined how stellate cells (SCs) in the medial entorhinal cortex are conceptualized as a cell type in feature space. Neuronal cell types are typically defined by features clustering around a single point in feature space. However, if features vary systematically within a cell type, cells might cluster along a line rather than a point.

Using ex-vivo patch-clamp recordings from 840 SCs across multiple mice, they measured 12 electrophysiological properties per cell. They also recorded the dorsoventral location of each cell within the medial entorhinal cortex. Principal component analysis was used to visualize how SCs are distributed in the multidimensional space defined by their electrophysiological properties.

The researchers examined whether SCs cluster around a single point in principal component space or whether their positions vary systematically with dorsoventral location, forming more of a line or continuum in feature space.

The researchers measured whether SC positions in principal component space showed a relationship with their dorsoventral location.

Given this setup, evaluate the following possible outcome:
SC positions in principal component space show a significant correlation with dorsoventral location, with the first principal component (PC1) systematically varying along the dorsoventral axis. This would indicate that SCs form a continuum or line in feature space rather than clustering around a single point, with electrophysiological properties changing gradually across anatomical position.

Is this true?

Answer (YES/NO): YES